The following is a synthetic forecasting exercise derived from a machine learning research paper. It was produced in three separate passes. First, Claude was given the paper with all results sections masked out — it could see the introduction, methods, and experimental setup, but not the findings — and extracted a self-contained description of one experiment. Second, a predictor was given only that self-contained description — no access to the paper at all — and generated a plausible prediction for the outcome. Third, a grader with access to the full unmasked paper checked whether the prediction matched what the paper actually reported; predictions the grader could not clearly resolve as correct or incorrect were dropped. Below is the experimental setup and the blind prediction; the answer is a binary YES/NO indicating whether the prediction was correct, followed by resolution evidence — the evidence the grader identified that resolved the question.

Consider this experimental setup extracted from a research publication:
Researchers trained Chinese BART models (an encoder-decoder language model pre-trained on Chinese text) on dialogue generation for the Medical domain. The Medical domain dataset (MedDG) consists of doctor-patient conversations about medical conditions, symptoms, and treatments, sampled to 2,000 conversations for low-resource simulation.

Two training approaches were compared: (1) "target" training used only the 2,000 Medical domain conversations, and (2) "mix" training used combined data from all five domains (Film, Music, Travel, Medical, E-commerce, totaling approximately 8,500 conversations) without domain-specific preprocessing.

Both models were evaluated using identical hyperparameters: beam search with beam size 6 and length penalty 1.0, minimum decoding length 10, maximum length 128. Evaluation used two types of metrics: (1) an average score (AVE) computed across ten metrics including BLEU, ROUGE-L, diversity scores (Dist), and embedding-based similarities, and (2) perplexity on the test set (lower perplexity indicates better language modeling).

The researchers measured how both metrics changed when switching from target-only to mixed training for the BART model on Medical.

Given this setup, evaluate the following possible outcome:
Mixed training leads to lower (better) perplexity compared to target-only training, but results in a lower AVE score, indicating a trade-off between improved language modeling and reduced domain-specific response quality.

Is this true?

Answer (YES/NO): NO